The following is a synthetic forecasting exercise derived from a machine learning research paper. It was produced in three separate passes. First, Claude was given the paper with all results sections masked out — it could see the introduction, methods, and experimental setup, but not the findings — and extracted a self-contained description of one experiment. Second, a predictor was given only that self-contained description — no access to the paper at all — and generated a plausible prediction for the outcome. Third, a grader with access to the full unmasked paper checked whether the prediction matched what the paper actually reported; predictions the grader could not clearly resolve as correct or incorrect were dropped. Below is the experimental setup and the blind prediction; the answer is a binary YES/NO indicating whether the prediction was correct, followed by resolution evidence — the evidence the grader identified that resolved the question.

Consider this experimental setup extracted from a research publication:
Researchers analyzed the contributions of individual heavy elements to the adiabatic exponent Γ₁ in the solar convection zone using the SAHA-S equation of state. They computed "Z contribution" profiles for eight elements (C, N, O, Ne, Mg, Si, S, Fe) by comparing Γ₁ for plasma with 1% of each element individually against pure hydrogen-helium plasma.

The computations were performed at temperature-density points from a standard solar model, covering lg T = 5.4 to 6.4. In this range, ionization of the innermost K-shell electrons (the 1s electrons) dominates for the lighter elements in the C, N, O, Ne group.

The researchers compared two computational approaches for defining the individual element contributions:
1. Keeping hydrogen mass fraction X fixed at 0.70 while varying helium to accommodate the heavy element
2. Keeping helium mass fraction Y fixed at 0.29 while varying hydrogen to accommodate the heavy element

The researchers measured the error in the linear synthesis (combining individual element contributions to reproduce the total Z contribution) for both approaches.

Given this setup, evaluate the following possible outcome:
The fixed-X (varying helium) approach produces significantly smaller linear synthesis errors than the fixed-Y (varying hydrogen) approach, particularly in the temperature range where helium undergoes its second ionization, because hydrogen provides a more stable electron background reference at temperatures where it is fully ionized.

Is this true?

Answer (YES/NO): NO